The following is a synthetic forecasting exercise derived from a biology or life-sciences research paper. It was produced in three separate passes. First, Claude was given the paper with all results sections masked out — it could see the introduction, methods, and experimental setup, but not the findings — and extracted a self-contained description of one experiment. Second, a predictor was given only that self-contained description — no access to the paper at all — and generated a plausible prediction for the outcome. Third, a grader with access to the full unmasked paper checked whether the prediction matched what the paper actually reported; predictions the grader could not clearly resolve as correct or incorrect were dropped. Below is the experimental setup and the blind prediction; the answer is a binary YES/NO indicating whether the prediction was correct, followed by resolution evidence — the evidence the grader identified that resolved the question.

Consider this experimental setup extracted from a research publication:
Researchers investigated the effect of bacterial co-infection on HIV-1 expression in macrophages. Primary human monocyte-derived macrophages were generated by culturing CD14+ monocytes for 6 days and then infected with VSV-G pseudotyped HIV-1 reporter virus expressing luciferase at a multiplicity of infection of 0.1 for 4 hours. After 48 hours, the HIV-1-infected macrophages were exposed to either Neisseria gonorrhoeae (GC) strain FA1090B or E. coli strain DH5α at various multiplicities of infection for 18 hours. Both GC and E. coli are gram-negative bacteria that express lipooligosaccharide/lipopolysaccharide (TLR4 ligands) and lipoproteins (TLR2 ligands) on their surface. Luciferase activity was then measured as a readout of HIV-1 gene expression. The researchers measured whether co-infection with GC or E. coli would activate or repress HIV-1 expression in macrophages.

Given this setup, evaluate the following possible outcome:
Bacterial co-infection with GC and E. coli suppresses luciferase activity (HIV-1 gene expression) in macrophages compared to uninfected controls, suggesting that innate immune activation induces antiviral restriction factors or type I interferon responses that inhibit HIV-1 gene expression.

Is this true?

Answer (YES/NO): YES